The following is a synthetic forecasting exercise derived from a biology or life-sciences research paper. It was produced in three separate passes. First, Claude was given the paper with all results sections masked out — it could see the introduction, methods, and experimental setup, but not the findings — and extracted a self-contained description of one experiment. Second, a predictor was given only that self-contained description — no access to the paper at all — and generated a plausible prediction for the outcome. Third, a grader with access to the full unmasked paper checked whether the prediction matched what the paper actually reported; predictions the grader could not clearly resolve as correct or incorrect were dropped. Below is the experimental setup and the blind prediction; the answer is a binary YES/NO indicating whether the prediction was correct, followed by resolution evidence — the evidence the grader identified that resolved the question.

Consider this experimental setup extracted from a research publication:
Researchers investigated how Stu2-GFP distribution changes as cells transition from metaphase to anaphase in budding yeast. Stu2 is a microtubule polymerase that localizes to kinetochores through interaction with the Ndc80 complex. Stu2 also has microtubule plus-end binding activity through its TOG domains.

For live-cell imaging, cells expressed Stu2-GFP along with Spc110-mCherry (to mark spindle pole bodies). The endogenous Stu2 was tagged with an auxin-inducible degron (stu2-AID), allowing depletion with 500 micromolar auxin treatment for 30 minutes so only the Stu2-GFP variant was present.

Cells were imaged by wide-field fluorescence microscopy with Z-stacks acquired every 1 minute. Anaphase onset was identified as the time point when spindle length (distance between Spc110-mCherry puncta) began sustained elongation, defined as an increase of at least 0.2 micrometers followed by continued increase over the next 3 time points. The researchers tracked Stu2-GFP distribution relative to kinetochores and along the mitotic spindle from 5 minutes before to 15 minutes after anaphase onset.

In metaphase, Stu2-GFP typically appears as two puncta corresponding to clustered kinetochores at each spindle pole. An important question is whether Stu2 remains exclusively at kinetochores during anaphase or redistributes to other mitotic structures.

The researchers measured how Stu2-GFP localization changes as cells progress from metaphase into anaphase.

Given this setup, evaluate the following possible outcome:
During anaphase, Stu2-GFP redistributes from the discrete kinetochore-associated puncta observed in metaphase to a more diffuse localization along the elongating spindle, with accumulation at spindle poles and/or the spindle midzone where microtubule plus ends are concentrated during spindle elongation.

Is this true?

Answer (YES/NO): YES